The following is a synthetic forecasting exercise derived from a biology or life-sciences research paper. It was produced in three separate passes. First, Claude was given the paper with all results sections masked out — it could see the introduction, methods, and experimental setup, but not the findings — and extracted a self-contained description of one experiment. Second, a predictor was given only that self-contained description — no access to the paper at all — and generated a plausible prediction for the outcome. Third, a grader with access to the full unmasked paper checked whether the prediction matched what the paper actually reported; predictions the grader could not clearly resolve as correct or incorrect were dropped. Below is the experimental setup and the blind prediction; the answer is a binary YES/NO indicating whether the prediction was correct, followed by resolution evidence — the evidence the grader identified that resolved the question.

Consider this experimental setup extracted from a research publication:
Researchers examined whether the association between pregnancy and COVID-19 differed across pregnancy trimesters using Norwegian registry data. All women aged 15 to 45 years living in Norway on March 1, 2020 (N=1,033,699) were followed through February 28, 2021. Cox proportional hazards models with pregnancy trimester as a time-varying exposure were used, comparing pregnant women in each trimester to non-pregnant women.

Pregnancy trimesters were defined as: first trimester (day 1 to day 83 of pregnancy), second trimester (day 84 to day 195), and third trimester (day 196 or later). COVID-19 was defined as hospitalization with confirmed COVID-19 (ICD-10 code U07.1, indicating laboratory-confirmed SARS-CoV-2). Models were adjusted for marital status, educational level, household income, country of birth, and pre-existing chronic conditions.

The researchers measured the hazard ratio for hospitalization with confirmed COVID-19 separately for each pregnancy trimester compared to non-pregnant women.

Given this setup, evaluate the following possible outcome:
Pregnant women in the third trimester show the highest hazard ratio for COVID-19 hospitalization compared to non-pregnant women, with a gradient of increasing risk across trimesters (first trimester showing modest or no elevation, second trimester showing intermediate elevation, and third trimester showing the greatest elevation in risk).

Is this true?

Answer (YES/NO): NO